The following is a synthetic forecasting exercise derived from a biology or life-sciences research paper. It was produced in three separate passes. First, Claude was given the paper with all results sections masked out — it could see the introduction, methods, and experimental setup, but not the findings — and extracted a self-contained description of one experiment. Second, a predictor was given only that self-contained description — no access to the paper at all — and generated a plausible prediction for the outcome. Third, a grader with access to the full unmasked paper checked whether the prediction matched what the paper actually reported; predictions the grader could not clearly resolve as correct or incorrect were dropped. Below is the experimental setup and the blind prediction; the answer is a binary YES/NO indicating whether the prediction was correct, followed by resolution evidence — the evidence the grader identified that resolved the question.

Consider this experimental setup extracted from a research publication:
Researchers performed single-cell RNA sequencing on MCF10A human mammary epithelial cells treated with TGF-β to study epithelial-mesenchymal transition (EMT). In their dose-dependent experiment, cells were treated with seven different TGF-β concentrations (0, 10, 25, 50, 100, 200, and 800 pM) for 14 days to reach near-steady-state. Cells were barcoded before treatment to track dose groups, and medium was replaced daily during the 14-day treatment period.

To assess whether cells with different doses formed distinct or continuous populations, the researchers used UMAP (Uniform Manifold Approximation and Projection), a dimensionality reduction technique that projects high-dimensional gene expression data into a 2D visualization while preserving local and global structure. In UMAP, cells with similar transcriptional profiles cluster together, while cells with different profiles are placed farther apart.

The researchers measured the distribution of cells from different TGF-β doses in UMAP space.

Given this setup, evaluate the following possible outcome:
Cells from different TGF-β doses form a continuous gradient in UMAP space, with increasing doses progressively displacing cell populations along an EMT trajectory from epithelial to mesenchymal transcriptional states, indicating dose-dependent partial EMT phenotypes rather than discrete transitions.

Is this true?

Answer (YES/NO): YES